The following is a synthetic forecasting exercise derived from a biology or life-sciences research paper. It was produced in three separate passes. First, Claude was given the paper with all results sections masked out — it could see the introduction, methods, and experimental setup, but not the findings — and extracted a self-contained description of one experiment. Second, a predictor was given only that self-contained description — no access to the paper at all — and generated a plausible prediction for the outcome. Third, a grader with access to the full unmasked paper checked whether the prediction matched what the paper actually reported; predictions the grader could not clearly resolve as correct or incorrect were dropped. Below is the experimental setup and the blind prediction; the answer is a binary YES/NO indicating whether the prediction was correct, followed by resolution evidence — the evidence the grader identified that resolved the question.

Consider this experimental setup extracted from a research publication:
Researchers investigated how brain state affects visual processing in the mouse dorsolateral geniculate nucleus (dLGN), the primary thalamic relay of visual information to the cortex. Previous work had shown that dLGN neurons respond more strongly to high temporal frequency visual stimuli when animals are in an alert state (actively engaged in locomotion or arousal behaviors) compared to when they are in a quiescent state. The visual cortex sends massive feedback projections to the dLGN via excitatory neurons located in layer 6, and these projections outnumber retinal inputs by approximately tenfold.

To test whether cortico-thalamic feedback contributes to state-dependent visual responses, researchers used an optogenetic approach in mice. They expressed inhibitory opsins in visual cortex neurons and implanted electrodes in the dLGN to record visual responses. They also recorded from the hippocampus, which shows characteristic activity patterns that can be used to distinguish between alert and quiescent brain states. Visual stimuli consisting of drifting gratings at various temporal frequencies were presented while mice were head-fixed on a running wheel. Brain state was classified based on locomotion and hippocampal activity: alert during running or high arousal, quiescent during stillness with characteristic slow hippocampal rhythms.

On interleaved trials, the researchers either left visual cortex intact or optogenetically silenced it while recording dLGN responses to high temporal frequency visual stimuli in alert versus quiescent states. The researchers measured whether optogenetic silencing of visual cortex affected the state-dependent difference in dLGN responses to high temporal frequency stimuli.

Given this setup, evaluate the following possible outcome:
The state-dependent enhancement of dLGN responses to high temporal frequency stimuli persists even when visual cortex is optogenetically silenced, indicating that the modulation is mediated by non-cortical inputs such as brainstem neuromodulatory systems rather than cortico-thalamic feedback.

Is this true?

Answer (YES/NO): NO